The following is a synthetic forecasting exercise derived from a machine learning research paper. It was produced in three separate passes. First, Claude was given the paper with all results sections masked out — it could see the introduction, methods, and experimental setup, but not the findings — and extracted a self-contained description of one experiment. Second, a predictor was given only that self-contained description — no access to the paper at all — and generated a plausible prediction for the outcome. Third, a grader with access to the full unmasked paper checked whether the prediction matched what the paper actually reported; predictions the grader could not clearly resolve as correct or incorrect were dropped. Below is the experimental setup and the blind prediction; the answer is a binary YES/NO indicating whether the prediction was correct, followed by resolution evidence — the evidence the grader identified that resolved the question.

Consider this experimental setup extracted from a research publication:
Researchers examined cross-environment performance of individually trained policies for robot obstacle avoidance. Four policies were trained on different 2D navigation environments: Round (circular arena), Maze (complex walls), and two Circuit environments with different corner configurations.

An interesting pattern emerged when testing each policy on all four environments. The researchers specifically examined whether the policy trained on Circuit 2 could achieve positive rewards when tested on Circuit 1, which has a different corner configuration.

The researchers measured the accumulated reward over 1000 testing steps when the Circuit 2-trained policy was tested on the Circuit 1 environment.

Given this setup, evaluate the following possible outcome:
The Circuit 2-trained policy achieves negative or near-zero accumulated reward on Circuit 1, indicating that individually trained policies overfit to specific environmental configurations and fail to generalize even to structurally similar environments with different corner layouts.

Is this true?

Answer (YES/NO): NO